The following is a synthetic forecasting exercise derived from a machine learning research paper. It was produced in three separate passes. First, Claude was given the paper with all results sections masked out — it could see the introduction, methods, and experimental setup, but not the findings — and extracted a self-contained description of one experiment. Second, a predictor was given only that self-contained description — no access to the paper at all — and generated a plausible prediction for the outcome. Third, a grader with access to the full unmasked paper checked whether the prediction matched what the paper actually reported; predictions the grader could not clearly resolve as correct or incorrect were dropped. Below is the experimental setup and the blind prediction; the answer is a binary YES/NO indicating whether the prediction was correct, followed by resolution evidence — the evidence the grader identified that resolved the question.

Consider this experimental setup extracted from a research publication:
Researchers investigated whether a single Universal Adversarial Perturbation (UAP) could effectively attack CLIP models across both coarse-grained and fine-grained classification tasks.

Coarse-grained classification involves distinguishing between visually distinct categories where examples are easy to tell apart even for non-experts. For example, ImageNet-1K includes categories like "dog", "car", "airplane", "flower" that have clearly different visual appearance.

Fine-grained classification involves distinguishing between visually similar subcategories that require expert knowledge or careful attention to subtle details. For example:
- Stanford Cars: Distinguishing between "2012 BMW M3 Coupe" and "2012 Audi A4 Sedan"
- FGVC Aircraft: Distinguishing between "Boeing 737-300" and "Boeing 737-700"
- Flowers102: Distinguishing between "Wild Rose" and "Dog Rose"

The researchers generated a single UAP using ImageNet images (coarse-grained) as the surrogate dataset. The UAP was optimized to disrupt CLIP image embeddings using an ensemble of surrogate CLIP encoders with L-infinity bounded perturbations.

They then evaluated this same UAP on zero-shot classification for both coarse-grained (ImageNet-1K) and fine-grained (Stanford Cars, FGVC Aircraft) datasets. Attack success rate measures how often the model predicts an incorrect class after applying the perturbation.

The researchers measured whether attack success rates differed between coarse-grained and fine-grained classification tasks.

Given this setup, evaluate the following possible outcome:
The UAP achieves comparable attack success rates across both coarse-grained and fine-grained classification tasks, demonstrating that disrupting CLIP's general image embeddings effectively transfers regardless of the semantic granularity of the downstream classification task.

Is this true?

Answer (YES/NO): YES